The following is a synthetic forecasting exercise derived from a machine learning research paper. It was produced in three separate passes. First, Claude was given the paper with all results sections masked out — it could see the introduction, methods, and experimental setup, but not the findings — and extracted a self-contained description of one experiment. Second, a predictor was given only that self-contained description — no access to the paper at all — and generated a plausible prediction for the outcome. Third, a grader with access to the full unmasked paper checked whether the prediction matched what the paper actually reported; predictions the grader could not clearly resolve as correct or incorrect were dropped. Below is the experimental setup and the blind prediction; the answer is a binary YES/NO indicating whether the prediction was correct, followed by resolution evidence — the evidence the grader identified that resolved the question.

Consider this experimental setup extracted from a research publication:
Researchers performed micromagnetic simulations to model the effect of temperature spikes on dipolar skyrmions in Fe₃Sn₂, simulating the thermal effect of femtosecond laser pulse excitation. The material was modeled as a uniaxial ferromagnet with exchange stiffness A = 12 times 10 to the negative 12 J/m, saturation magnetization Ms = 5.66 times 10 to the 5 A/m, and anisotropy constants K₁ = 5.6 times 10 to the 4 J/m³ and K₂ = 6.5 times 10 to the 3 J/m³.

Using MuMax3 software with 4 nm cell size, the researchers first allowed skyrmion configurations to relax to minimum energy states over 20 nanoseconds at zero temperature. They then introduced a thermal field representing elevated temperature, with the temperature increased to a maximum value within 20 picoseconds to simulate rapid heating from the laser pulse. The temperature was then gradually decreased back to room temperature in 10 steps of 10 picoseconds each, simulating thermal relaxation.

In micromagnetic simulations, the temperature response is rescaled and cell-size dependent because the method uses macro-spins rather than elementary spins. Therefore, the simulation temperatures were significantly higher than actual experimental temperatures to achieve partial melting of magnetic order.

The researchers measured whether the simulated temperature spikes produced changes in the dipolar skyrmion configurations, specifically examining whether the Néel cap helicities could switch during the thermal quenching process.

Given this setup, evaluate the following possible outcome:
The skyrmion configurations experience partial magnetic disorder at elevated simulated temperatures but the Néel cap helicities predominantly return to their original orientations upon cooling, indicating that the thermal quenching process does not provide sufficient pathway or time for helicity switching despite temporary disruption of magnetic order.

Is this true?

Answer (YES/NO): NO